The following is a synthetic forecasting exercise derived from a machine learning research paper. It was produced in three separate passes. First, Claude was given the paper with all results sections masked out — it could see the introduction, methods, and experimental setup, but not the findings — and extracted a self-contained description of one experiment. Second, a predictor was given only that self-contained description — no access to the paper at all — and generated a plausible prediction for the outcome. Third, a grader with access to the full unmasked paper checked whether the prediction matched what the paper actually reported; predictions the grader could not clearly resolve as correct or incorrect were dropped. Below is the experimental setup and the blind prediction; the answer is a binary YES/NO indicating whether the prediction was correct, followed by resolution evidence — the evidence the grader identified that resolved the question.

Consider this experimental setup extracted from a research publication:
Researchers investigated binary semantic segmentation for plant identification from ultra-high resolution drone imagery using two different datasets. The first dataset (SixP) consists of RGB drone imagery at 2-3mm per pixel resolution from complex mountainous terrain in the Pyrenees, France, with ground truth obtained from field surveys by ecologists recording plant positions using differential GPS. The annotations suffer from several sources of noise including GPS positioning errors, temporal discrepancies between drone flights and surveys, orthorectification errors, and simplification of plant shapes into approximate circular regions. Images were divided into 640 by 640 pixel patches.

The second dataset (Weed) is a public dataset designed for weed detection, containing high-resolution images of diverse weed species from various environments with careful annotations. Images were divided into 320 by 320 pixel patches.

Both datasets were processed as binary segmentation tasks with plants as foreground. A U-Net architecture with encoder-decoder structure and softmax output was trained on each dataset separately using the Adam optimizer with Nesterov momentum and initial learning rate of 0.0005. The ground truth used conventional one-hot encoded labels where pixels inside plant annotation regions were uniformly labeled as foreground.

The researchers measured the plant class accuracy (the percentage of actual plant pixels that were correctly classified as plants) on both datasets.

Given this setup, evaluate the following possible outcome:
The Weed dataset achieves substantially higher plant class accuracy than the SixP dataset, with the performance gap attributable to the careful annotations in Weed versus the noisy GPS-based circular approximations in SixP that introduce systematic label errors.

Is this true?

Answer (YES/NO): NO